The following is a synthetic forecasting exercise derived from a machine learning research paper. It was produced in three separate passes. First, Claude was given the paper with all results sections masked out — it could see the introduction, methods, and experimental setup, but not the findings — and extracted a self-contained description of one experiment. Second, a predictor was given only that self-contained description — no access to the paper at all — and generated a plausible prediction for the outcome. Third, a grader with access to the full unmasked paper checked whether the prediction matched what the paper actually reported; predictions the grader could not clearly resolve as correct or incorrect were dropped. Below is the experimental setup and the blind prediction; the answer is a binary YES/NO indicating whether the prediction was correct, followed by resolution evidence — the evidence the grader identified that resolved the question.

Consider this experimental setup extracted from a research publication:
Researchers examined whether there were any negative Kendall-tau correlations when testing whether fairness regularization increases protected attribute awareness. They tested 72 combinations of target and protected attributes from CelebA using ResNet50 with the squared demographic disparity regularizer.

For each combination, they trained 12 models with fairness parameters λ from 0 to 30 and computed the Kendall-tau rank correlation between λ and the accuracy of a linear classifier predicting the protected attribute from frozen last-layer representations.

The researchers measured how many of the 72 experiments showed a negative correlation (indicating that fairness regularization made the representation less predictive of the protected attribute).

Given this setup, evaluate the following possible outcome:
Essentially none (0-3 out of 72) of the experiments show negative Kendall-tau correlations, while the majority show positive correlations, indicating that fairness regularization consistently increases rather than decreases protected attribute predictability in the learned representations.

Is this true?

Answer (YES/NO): YES